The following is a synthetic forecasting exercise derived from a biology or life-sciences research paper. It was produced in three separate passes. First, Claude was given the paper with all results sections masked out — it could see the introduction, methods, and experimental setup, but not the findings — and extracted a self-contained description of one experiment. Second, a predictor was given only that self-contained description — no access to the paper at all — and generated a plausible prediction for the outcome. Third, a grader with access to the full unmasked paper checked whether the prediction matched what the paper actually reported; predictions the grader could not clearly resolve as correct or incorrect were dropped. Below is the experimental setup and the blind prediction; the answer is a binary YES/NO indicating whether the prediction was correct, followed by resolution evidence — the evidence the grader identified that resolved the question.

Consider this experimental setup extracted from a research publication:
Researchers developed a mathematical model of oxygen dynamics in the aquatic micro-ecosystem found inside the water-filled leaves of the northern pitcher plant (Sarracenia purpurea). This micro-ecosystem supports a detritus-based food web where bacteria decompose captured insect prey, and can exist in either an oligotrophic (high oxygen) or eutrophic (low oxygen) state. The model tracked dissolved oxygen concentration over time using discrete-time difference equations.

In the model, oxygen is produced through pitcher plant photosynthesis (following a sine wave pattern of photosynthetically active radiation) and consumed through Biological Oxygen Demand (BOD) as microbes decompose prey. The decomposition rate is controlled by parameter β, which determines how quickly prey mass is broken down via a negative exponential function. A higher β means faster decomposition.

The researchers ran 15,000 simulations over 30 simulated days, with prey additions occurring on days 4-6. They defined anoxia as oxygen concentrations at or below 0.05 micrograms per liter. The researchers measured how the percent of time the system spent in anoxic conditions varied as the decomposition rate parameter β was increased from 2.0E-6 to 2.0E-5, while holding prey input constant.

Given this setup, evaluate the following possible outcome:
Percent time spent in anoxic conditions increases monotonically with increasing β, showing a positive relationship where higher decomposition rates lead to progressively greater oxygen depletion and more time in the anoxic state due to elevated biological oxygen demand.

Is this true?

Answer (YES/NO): NO